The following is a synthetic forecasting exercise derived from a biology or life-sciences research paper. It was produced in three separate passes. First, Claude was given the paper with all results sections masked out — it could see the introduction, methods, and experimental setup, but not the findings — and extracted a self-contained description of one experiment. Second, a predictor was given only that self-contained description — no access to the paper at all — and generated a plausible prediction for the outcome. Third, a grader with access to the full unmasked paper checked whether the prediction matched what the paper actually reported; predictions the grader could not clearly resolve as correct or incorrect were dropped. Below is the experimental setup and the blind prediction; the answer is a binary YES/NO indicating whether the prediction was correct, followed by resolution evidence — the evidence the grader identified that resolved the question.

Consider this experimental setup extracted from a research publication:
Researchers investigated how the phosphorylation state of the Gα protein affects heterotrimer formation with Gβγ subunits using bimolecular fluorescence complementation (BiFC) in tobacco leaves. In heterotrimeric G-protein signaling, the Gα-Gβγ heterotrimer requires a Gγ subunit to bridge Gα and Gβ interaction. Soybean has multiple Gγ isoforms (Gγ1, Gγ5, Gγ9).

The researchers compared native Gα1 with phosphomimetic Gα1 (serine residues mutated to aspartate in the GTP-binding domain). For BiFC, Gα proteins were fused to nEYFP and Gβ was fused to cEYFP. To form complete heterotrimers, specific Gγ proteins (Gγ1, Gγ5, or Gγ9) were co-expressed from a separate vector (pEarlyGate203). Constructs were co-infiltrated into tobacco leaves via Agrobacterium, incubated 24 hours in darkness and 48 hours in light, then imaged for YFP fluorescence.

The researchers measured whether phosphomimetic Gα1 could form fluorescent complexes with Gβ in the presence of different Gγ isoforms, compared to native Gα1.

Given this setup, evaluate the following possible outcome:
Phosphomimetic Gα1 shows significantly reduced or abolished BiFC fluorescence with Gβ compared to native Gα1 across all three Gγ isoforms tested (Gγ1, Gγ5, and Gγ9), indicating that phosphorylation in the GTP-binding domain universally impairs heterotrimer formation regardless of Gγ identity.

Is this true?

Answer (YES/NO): YES